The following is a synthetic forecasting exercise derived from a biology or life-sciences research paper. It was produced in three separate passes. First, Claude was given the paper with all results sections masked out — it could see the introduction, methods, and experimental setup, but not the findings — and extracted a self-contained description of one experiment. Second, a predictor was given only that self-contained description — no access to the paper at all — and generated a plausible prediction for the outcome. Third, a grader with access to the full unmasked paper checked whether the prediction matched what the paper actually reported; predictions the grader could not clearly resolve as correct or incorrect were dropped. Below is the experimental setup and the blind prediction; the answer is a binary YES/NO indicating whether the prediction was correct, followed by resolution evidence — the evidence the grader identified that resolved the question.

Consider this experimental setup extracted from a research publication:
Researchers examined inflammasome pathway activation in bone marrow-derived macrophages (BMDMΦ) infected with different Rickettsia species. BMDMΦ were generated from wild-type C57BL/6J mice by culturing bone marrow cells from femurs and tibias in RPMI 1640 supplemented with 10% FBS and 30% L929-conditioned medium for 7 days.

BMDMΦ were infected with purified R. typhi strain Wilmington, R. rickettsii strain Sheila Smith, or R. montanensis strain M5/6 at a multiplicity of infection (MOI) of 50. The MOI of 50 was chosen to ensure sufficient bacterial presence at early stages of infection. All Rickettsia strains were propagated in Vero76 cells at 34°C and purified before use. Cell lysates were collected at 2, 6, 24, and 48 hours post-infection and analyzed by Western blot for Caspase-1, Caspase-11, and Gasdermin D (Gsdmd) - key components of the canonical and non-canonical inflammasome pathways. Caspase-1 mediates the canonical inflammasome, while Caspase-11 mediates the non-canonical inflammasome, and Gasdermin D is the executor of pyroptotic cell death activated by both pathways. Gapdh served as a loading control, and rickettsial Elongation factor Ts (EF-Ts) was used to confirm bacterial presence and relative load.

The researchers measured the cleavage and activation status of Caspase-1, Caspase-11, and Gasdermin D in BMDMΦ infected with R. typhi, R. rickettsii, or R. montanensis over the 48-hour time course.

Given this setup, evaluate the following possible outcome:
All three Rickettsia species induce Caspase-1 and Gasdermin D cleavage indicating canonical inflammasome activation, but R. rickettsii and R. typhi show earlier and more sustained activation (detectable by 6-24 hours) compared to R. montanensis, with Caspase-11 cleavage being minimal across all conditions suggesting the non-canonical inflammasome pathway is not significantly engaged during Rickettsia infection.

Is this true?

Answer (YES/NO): NO